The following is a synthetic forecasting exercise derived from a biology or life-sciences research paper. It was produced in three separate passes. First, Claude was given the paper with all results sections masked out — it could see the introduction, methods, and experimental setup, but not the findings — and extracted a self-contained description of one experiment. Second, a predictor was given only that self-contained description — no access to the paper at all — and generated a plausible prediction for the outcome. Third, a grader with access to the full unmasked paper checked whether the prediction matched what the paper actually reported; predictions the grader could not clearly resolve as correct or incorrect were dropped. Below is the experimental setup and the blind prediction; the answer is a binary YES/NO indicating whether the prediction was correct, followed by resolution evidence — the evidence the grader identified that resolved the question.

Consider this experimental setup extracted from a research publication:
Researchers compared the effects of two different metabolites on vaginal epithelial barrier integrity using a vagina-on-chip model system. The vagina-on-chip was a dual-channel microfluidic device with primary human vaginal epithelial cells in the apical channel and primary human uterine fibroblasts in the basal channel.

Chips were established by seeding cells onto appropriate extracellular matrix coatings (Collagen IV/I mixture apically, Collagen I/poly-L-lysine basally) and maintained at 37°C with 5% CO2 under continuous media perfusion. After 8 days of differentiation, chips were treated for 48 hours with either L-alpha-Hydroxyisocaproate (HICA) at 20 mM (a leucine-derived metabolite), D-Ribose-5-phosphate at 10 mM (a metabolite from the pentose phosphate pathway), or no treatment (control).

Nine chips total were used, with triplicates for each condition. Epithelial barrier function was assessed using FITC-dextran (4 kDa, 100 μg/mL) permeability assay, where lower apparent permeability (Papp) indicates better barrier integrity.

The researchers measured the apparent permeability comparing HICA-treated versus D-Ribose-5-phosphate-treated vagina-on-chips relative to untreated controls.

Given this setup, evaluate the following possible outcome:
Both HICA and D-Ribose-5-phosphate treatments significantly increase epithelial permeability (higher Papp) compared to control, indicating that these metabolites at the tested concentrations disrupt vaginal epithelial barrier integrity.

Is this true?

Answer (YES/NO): NO